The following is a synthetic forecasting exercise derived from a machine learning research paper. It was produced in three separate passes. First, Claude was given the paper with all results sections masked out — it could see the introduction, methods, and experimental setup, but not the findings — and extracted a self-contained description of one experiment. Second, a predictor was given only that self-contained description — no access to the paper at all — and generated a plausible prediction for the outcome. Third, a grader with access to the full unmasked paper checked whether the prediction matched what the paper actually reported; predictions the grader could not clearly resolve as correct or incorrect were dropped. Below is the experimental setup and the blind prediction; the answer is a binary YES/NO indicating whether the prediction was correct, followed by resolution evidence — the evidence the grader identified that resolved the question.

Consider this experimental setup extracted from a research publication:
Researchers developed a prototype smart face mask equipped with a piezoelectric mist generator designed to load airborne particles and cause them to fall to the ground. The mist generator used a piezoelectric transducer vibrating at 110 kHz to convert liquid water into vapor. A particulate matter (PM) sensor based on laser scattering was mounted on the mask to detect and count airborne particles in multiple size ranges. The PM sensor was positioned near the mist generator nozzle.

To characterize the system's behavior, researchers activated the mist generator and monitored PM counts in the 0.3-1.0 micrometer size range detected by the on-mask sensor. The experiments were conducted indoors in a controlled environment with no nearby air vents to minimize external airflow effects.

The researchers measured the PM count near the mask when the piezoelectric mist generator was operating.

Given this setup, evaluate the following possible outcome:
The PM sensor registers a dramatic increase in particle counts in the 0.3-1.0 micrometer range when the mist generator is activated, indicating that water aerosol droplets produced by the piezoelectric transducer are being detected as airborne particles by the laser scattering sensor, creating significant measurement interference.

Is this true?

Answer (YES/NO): YES